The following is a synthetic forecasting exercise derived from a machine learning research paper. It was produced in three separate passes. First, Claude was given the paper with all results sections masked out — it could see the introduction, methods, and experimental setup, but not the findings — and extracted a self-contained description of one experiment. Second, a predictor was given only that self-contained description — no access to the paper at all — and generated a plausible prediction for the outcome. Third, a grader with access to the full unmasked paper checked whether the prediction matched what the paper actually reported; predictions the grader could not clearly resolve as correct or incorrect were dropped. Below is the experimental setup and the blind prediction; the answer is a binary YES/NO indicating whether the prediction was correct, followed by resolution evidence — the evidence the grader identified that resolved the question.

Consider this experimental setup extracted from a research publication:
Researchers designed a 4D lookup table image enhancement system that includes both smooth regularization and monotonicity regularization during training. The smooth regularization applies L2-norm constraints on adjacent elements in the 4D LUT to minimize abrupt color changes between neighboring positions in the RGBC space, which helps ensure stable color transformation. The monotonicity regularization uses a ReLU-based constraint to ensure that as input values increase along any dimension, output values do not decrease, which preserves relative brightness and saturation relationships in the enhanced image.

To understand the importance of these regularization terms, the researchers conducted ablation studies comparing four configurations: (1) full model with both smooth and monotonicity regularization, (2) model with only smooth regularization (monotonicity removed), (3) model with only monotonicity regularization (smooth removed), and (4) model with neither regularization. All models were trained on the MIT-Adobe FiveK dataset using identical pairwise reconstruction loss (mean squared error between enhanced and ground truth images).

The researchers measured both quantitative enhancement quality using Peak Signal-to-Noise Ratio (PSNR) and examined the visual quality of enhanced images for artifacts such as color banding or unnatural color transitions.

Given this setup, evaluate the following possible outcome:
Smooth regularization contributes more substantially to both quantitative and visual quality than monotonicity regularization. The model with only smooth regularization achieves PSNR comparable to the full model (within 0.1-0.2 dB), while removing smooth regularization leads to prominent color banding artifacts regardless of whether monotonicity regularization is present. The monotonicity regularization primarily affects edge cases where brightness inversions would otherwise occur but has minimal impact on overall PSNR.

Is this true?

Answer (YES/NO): NO